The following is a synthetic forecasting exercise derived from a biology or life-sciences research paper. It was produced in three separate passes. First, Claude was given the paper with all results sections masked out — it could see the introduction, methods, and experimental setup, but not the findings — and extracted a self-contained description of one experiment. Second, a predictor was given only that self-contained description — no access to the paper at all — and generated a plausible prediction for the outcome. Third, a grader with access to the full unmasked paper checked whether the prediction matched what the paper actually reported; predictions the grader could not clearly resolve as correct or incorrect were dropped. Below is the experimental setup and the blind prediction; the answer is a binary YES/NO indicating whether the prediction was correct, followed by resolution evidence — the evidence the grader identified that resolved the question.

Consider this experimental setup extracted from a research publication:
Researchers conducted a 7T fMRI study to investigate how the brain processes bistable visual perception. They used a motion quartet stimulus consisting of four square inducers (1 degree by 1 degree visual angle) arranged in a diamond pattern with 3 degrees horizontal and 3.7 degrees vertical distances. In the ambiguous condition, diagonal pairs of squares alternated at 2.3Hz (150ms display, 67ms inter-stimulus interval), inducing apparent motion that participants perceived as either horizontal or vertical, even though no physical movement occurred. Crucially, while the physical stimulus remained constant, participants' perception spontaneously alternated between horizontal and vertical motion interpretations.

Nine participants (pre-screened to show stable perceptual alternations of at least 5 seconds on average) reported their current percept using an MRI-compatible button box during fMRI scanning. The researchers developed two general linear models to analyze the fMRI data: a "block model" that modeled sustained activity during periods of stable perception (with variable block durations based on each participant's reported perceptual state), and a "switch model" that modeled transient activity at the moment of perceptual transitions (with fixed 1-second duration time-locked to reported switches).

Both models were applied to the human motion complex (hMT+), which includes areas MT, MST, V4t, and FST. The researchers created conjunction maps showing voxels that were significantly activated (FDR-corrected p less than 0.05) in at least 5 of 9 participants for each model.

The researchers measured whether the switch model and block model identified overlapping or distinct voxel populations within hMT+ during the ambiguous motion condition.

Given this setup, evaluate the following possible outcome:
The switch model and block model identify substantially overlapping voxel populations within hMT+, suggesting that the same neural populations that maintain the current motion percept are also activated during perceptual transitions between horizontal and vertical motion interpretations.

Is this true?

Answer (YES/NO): NO